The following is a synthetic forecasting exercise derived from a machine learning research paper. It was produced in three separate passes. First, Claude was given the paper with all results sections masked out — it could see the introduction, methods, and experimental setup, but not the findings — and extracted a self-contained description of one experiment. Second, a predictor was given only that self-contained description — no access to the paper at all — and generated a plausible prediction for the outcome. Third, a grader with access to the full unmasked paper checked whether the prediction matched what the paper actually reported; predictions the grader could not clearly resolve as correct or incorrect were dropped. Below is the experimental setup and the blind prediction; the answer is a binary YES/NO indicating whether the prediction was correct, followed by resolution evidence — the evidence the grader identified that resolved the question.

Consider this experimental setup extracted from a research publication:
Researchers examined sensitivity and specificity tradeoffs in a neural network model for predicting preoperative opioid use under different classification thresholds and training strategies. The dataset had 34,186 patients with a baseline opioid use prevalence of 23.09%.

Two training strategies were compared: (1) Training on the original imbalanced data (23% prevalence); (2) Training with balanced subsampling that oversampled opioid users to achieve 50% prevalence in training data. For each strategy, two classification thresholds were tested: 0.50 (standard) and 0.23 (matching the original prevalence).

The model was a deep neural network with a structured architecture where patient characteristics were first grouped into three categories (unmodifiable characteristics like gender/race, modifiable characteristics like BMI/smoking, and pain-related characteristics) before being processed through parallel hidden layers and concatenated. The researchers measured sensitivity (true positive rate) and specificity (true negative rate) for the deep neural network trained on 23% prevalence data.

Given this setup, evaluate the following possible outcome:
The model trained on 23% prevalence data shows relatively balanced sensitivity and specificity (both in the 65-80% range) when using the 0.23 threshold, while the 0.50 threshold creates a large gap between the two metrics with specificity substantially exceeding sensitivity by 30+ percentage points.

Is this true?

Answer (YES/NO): YES